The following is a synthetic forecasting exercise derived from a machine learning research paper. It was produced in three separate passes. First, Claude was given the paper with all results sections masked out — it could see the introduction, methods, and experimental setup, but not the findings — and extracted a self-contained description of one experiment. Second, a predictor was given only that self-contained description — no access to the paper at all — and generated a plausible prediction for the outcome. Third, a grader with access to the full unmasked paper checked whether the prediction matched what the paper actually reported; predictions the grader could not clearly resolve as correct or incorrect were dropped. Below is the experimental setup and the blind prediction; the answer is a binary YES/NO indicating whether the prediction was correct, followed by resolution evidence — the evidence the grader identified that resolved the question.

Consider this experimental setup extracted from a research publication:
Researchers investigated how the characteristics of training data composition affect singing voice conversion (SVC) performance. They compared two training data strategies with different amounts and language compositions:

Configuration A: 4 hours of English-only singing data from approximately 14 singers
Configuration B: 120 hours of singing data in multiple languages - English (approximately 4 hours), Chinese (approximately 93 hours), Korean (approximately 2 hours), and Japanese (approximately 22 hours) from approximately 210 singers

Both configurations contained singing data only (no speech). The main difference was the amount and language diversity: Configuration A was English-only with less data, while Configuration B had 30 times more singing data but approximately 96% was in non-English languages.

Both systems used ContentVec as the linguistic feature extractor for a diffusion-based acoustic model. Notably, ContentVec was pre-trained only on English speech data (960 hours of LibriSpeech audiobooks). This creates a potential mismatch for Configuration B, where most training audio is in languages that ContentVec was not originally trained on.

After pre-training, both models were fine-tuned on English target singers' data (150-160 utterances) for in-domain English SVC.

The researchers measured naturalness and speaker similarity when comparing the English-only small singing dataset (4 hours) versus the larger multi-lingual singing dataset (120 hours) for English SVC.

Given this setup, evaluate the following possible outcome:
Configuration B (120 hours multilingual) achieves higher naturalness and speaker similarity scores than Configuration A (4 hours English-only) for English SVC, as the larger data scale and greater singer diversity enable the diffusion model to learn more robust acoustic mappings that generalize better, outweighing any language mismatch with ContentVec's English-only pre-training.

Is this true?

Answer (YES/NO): YES